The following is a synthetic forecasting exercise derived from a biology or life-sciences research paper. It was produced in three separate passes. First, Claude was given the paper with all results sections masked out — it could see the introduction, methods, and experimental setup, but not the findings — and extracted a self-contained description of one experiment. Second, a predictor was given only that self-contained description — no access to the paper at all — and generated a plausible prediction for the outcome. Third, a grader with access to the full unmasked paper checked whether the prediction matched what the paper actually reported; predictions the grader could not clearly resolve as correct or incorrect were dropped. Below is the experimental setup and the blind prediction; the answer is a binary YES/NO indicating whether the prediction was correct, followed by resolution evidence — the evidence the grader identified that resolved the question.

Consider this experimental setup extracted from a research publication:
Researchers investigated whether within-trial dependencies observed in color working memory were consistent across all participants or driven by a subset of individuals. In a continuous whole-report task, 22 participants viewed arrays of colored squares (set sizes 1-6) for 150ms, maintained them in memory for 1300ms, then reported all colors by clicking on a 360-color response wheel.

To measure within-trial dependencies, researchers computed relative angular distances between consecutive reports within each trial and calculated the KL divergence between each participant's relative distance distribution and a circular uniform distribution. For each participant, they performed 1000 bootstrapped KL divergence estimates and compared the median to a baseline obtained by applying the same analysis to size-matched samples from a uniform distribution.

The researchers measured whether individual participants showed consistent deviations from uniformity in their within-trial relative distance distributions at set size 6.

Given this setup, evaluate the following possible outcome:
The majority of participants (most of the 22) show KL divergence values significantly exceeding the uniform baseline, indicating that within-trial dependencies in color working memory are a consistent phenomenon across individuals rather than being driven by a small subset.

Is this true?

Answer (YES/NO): YES